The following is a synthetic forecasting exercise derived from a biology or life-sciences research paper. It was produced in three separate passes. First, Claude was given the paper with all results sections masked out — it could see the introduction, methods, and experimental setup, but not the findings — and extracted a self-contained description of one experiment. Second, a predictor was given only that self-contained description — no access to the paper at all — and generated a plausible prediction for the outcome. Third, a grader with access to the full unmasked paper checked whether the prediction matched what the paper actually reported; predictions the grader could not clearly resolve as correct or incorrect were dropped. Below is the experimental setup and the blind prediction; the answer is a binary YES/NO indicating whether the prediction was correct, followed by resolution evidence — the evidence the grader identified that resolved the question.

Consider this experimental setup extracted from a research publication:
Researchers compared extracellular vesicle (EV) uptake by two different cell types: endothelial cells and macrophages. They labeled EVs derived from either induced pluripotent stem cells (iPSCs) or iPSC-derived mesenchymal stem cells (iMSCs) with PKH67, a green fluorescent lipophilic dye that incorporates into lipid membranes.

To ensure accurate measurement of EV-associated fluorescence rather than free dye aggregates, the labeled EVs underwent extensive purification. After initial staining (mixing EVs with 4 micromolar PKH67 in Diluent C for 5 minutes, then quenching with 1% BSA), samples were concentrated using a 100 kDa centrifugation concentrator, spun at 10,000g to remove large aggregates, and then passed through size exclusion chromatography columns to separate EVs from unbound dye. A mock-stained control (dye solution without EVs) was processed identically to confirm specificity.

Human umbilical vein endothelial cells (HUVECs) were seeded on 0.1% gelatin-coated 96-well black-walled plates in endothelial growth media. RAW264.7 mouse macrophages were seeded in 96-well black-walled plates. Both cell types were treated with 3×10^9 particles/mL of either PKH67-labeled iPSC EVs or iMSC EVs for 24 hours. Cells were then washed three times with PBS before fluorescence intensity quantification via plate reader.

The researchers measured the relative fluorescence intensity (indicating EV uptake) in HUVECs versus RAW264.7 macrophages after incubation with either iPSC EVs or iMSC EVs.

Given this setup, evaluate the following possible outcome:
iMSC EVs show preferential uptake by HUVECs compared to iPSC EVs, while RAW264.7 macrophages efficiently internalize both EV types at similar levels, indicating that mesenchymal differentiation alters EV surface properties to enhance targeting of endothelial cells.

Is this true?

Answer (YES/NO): NO